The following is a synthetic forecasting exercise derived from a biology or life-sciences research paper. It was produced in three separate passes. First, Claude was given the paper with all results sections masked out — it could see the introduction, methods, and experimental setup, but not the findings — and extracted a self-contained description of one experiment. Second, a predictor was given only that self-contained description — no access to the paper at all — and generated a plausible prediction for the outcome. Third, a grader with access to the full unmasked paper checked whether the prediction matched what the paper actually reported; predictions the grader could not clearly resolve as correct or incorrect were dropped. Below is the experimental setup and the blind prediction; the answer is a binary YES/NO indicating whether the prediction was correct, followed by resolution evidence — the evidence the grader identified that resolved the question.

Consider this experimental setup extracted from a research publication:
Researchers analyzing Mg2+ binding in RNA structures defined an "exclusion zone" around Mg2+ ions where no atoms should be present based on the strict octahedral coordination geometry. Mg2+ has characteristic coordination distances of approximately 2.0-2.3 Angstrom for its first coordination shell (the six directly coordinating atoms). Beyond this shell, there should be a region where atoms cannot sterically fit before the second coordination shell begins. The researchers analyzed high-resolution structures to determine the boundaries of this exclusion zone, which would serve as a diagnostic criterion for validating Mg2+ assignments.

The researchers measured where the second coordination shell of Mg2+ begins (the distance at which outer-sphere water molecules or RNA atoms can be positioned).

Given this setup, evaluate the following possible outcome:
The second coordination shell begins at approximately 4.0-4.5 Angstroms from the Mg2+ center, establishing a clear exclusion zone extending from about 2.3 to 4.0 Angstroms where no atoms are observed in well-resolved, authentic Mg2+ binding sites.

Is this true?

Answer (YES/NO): NO